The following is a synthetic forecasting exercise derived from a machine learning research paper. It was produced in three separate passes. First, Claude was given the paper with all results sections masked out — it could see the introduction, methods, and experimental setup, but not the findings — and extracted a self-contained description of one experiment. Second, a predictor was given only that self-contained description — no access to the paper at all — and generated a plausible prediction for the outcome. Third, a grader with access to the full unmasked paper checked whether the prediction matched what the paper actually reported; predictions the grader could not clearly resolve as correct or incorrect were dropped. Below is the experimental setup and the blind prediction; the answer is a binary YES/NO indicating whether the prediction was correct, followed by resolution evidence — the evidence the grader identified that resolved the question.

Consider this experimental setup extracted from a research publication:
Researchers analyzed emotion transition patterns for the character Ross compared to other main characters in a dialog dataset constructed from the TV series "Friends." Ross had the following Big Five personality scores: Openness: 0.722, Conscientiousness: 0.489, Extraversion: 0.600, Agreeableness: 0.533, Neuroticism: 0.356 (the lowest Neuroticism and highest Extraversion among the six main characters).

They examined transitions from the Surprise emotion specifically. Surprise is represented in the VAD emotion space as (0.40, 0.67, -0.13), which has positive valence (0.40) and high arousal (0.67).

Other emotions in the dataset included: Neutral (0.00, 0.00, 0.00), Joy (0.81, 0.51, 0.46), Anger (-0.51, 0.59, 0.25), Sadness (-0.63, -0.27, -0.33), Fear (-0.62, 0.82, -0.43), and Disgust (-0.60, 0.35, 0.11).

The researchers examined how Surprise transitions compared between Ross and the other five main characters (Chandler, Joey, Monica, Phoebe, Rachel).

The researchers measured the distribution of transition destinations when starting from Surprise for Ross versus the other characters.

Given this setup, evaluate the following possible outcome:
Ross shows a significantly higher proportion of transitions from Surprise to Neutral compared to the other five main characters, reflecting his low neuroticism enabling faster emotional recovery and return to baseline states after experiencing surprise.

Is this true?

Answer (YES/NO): NO